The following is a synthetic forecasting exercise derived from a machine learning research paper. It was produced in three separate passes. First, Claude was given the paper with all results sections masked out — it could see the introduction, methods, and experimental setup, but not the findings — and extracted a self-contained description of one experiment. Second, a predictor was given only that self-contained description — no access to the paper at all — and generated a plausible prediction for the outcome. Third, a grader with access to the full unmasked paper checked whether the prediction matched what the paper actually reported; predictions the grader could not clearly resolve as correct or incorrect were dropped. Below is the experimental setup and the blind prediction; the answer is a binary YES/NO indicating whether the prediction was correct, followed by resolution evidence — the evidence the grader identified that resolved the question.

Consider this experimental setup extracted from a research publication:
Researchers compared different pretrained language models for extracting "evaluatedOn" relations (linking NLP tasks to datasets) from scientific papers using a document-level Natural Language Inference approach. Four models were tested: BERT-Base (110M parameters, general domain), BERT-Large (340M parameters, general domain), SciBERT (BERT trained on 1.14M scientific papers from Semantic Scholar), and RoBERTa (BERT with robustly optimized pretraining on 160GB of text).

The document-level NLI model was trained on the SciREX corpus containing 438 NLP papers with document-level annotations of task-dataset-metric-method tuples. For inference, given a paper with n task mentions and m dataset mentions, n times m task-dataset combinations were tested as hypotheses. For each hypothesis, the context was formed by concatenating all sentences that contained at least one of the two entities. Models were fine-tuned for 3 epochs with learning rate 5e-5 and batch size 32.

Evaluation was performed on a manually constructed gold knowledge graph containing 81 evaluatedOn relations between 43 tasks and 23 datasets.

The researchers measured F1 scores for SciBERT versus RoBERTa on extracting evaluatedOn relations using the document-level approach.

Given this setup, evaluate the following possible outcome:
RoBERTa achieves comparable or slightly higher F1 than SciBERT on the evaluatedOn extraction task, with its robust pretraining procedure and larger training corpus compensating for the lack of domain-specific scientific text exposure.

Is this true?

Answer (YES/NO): YES